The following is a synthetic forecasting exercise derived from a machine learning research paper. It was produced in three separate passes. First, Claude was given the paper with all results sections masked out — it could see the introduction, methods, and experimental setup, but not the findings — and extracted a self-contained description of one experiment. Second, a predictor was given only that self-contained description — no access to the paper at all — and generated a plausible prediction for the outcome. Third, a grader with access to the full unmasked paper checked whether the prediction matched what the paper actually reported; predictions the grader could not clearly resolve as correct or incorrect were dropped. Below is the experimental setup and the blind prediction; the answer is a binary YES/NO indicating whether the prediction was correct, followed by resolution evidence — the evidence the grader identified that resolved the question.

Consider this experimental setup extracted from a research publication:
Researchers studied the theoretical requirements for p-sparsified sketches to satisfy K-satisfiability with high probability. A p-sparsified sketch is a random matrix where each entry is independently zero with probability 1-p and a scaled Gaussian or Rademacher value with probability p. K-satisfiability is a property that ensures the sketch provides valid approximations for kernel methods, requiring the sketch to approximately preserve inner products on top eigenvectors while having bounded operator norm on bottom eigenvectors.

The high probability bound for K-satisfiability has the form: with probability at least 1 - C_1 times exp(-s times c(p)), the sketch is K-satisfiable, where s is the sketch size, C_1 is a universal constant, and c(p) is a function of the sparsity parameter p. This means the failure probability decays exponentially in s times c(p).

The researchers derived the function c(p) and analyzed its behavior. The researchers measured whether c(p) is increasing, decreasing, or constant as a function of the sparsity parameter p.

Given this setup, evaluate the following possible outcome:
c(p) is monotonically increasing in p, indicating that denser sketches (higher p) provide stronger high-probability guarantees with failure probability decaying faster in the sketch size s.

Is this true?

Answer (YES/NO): YES